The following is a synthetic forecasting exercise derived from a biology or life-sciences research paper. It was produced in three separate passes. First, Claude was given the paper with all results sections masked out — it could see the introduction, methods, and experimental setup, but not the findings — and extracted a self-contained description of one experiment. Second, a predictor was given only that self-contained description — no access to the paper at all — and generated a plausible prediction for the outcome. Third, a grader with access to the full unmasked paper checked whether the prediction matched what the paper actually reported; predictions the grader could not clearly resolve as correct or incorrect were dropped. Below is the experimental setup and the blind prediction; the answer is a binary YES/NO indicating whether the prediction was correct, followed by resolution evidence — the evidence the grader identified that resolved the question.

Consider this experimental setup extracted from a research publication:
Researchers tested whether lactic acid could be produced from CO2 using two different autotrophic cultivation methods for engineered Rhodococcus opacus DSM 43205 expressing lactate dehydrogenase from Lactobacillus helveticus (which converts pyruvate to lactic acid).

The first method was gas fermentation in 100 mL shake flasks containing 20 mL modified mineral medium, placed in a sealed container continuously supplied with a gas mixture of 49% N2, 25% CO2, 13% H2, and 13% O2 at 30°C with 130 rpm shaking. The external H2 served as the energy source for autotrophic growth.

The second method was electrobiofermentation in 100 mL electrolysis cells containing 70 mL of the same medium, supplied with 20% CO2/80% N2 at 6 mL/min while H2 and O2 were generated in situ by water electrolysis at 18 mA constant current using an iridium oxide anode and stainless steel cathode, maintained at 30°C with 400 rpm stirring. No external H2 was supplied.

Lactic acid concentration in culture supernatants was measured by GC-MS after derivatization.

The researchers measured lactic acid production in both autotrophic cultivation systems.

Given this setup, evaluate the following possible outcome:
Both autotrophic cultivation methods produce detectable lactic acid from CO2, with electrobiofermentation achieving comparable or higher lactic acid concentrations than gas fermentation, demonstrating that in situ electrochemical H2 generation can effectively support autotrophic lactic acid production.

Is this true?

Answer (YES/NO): NO